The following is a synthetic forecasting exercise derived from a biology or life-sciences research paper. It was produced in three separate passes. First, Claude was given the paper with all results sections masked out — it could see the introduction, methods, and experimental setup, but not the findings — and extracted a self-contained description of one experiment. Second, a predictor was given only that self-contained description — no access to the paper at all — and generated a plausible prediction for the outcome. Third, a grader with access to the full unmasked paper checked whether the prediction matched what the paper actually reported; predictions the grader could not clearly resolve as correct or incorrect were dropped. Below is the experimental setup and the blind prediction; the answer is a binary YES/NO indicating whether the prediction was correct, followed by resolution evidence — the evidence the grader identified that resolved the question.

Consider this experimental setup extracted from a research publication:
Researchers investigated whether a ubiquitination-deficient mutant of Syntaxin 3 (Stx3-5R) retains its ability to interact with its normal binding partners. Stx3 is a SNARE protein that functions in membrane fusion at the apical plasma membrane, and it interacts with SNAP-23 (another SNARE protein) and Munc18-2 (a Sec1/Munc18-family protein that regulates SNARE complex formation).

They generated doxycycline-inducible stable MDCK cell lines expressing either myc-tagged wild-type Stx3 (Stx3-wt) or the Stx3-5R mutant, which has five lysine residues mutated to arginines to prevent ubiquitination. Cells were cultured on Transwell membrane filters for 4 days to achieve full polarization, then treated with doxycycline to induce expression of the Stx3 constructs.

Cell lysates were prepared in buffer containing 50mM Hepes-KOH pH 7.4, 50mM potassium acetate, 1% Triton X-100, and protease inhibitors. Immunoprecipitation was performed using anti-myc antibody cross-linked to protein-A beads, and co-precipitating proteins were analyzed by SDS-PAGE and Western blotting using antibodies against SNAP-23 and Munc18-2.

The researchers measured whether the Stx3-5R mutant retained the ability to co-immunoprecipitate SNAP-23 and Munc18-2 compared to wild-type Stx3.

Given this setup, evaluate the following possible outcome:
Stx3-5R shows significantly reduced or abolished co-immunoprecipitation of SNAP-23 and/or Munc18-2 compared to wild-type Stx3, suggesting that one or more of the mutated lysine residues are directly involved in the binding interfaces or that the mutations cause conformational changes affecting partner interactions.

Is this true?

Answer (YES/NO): NO